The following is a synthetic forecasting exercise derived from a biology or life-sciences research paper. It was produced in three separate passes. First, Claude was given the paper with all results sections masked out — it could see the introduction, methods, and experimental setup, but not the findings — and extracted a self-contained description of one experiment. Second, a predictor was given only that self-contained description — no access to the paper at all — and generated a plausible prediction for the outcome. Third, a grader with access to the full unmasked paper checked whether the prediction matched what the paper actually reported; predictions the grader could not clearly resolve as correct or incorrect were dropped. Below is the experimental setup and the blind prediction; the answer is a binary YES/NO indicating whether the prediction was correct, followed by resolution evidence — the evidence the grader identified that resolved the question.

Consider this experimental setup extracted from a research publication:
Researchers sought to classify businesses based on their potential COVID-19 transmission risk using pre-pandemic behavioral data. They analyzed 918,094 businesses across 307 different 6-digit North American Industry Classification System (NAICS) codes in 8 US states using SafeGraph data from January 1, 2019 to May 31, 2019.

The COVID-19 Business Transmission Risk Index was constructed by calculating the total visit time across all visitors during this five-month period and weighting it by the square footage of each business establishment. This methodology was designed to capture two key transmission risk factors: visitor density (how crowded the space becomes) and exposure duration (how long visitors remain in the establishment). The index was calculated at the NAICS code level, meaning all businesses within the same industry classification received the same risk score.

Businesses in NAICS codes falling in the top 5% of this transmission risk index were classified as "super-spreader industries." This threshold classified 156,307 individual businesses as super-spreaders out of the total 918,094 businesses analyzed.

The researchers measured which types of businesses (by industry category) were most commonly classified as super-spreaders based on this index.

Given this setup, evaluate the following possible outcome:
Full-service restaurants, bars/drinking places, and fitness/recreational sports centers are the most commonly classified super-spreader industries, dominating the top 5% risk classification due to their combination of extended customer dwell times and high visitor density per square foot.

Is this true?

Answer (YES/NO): NO